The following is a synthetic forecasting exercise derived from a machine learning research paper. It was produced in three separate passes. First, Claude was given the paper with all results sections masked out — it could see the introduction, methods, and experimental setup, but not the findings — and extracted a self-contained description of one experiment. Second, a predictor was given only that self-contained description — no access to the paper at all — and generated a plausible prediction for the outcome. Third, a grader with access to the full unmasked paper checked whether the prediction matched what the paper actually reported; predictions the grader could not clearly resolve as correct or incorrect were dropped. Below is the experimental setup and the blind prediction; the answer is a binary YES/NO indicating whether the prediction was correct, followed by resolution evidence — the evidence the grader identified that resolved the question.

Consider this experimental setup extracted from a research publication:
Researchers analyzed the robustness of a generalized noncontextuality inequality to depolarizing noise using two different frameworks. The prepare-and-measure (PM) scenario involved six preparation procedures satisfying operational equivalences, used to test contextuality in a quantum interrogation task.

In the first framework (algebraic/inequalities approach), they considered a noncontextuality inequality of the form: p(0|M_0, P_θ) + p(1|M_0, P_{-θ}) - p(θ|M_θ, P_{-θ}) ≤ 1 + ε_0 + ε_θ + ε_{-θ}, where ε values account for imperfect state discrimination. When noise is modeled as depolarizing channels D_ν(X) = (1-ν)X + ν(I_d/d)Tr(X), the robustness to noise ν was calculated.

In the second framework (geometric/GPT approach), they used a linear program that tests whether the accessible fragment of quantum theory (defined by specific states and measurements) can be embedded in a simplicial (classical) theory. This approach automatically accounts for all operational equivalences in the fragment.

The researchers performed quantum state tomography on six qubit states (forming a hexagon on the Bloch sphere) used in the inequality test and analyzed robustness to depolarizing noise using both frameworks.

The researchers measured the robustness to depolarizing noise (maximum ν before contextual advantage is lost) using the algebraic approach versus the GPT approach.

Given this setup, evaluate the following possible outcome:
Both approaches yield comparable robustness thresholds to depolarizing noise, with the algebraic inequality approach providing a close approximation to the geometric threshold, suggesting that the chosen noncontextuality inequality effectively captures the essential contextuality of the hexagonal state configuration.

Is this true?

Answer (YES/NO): NO